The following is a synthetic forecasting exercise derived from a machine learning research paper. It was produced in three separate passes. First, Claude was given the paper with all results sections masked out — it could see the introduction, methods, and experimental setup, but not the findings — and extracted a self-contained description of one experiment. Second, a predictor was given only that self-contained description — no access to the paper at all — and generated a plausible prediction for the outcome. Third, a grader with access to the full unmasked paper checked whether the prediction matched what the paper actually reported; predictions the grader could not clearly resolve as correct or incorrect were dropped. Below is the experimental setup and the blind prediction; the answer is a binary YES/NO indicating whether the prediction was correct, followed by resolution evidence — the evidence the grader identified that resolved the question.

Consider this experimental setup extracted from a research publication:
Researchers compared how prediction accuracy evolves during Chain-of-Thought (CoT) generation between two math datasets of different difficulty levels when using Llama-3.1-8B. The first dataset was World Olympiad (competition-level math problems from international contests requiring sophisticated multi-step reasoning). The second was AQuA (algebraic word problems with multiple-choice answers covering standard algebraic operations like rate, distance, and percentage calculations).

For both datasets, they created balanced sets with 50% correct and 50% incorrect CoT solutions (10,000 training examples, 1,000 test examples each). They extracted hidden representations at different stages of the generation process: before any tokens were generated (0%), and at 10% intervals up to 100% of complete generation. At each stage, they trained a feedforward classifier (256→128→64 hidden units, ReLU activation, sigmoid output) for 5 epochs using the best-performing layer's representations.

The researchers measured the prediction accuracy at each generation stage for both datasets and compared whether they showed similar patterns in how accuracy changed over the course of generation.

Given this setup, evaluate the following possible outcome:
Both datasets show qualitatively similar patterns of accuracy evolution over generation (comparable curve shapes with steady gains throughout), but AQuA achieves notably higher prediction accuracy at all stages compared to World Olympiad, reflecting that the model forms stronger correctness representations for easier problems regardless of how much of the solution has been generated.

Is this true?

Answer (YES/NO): NO